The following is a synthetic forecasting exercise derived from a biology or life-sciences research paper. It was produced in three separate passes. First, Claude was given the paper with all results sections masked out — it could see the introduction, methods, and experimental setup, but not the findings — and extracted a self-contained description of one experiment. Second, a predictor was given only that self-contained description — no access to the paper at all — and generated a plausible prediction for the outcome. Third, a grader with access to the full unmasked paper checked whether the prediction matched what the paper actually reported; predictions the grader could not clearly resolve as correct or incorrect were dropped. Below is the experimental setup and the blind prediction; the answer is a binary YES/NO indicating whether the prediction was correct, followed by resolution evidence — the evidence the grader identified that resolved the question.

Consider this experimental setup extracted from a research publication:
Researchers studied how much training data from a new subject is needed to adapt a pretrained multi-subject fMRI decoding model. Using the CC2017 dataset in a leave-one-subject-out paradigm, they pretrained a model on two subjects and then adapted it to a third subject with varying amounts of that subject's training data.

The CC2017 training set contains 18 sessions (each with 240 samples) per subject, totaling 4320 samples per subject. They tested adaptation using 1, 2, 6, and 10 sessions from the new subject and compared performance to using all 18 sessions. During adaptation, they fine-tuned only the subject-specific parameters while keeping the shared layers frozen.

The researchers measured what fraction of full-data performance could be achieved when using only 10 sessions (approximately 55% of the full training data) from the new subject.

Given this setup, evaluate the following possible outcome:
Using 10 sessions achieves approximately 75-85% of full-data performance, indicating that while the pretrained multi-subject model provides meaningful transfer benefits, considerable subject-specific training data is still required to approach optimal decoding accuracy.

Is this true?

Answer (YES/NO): NO